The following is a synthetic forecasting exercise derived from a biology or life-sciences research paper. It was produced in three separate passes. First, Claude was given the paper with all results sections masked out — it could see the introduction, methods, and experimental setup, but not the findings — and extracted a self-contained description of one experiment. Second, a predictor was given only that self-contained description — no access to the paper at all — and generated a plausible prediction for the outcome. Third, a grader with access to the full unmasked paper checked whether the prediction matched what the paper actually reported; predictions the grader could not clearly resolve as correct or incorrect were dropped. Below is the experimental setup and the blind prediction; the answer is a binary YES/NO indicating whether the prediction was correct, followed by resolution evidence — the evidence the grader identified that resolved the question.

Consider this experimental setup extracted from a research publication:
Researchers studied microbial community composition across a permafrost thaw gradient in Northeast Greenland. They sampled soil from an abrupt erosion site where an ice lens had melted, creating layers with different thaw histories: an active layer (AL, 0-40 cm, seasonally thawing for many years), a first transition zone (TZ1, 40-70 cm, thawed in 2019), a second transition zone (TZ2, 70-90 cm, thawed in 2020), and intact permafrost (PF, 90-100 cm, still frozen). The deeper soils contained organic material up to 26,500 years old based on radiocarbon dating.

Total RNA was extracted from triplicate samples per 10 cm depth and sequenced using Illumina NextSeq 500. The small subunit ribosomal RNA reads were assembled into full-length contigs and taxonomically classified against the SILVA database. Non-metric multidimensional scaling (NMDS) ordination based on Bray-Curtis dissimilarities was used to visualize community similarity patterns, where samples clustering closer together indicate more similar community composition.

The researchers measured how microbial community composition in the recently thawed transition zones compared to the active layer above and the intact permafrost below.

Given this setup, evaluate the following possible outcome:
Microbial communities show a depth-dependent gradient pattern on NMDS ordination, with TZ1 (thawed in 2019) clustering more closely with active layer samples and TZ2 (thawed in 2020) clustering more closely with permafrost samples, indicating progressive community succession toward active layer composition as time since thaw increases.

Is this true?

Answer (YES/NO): NO